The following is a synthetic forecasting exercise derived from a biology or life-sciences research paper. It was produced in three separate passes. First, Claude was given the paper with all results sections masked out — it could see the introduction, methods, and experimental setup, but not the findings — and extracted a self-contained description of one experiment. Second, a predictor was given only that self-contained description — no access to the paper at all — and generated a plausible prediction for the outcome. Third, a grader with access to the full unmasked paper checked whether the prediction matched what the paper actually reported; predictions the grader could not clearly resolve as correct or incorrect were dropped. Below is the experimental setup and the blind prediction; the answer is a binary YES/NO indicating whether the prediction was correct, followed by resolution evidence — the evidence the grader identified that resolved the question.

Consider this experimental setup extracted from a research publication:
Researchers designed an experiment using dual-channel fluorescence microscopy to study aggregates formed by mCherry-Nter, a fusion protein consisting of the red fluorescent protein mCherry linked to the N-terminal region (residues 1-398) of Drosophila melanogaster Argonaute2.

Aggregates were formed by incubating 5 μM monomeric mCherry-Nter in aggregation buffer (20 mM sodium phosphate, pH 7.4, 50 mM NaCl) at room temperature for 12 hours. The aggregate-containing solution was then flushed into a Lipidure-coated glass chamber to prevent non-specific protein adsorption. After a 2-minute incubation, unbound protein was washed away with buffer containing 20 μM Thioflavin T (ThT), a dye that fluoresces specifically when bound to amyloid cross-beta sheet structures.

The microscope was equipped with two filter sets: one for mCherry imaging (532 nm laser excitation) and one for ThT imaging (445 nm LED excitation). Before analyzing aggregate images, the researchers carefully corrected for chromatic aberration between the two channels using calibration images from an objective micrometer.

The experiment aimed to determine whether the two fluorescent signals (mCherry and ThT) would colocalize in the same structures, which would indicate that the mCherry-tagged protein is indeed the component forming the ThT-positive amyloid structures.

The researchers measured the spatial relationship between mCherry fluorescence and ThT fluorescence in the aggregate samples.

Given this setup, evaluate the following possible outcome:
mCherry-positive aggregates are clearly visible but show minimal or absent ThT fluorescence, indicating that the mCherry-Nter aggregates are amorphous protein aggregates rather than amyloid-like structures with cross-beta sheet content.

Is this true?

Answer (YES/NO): NO